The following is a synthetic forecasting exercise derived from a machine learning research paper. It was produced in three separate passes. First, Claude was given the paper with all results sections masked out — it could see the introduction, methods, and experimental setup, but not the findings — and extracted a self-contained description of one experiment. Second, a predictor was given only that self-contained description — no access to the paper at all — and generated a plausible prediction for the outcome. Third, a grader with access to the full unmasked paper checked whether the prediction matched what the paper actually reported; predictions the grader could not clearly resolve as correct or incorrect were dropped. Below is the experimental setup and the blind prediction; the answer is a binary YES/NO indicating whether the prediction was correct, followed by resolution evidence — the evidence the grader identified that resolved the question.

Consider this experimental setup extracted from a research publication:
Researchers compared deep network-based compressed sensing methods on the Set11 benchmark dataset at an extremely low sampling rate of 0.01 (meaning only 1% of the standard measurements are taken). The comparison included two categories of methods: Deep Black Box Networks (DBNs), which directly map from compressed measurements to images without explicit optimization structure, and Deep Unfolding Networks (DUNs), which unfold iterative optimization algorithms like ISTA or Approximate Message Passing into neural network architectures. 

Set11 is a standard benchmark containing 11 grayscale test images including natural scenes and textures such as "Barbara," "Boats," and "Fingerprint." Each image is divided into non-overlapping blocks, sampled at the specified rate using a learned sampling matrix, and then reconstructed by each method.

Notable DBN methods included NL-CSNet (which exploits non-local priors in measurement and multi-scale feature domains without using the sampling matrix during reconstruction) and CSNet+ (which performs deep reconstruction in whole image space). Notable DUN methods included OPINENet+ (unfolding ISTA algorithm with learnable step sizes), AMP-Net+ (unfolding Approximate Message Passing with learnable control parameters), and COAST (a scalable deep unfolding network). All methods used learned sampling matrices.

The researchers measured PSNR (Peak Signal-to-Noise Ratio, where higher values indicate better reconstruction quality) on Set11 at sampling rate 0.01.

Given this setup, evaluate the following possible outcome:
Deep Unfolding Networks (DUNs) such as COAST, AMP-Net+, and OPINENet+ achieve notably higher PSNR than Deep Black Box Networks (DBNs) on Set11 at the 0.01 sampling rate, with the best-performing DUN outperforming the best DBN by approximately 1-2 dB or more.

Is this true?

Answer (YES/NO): NO